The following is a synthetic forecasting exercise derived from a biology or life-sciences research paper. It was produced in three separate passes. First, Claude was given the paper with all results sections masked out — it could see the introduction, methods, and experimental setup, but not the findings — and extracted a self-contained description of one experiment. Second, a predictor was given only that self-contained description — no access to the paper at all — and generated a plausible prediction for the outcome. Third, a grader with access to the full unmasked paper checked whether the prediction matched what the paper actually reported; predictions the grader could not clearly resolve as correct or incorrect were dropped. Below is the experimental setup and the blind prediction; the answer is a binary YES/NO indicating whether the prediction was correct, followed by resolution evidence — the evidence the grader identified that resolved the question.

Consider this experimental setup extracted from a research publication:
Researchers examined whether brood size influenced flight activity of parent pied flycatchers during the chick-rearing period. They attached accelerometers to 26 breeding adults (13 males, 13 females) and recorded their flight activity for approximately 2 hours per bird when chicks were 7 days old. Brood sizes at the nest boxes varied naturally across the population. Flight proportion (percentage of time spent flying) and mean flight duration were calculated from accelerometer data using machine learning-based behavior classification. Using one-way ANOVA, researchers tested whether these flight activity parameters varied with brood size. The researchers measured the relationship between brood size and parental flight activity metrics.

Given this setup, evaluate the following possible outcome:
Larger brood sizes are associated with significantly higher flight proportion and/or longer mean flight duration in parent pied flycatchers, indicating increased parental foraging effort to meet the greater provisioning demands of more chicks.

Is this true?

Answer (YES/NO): NO